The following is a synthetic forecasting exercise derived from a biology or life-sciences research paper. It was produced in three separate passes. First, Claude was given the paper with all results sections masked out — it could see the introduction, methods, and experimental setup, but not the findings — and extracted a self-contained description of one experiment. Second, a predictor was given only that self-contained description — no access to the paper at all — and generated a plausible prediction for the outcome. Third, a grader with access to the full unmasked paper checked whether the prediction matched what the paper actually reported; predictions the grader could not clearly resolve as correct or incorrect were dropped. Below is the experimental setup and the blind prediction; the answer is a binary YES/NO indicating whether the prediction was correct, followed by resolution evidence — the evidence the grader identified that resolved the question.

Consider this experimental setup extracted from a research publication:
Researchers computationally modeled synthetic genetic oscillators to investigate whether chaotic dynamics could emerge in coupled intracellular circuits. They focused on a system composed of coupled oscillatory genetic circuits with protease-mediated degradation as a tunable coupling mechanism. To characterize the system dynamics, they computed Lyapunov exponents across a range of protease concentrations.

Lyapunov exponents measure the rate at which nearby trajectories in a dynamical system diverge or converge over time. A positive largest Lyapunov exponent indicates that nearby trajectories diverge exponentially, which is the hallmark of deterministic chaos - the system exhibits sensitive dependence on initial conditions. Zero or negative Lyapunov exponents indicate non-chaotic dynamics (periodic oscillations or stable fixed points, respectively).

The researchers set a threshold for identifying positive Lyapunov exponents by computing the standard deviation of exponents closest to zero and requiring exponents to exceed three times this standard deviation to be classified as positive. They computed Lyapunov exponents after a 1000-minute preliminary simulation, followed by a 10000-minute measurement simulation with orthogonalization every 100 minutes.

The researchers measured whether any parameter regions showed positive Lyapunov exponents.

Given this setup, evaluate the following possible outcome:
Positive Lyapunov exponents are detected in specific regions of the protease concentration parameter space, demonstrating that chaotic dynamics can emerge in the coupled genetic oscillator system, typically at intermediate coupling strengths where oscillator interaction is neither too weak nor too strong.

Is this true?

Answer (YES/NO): YES